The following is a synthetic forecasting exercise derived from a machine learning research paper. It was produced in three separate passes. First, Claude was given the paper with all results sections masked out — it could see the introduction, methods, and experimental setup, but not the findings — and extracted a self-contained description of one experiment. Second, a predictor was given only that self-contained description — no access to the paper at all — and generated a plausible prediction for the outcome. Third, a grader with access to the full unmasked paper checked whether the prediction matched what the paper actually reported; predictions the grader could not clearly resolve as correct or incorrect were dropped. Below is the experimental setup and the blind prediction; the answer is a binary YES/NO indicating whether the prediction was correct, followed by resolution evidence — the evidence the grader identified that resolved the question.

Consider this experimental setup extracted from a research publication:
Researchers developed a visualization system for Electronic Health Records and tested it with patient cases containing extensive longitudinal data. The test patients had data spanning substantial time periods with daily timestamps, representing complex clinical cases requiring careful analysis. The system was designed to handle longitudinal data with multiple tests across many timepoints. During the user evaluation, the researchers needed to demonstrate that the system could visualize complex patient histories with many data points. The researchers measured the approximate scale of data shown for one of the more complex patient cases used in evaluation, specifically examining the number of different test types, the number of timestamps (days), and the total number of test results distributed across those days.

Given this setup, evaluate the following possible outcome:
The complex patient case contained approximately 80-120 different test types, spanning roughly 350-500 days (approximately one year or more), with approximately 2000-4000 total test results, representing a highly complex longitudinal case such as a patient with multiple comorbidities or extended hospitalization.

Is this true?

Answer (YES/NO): NO